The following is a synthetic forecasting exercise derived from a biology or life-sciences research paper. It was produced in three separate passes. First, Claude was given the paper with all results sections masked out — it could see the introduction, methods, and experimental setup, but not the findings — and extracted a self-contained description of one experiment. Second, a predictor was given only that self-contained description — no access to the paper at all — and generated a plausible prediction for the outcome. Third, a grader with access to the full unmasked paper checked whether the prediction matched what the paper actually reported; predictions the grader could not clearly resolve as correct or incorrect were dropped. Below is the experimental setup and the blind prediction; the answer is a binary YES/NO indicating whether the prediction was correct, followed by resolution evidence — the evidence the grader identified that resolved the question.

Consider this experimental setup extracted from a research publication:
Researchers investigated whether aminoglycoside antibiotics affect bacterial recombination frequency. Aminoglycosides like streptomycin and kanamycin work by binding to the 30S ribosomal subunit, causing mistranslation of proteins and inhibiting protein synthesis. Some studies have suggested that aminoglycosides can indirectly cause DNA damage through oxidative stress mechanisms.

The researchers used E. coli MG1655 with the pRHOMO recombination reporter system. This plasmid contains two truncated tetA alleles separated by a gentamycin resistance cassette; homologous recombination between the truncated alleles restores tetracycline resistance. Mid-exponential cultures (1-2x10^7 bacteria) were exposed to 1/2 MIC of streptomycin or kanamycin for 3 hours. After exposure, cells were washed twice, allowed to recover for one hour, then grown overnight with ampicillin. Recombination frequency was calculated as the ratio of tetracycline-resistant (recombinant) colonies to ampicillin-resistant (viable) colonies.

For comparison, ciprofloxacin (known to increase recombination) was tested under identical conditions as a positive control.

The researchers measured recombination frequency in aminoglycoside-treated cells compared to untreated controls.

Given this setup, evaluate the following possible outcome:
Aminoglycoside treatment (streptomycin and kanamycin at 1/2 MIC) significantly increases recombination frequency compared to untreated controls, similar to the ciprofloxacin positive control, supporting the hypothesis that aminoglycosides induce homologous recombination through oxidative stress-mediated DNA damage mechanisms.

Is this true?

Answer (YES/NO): NO